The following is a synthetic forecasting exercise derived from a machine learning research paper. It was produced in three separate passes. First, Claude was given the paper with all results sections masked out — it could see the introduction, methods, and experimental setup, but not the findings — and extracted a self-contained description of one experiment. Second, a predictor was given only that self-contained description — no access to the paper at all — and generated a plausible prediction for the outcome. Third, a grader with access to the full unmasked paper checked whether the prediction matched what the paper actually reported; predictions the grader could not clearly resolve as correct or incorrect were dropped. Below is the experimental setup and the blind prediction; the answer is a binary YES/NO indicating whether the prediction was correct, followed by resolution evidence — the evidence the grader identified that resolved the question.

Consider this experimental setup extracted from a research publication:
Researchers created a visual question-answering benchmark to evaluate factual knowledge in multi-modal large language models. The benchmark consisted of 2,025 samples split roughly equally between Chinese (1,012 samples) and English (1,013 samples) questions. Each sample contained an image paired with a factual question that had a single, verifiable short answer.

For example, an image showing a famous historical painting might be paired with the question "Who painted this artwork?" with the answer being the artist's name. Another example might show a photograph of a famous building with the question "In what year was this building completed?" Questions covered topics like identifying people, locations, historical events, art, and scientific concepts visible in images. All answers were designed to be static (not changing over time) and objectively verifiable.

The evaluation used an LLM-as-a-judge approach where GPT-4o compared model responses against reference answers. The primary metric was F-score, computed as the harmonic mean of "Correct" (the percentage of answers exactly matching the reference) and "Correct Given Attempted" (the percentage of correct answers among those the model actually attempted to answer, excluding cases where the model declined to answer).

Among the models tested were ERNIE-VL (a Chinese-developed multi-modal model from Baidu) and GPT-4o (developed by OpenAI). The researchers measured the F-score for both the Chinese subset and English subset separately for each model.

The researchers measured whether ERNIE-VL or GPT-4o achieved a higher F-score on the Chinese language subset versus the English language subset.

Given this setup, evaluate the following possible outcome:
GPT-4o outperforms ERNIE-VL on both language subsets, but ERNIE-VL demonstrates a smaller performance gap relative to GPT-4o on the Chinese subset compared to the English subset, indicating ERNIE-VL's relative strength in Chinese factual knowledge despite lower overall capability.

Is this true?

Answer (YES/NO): NO